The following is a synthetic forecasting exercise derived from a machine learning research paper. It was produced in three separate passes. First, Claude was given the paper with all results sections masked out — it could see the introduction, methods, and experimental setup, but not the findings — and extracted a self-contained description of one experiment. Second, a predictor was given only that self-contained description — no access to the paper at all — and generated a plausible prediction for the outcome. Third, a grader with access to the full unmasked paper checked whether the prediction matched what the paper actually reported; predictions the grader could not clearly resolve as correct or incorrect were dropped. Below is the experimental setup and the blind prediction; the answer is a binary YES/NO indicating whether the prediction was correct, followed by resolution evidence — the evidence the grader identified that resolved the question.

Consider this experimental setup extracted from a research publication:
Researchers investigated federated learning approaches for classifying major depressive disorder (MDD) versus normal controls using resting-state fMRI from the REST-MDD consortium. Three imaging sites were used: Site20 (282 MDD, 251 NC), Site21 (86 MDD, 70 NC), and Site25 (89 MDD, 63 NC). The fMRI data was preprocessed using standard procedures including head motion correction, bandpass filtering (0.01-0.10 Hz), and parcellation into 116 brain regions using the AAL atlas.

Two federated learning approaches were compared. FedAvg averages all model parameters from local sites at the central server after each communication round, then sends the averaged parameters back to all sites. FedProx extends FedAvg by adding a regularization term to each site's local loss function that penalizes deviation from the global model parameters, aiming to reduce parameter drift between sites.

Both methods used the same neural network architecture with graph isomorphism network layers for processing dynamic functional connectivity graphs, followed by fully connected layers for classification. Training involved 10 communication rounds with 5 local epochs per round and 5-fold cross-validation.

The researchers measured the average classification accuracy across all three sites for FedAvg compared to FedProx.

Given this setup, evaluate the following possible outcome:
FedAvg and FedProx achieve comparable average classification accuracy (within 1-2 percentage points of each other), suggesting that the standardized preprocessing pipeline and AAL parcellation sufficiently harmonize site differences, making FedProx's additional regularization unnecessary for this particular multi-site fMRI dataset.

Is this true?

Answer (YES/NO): YES